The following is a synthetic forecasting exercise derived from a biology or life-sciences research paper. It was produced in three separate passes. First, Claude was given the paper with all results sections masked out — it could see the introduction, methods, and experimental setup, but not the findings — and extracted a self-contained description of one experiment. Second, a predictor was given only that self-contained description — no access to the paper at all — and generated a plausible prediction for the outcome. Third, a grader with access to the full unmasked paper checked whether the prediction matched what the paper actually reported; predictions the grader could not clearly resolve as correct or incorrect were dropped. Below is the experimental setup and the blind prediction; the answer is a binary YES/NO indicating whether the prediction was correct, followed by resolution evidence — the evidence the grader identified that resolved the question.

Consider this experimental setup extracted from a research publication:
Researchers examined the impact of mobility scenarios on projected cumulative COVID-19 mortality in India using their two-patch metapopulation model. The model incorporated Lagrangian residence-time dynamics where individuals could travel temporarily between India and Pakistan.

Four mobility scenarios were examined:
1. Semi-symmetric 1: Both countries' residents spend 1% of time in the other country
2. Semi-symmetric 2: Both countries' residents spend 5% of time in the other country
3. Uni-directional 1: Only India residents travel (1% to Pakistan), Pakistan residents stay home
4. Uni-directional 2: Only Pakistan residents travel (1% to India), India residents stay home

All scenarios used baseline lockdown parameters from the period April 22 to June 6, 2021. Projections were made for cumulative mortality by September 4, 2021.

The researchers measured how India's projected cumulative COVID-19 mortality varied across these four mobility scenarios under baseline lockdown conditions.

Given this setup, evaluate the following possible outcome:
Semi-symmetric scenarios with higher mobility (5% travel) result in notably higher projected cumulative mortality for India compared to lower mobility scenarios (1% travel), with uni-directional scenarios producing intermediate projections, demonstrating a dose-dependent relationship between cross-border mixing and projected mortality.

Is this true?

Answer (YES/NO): NO